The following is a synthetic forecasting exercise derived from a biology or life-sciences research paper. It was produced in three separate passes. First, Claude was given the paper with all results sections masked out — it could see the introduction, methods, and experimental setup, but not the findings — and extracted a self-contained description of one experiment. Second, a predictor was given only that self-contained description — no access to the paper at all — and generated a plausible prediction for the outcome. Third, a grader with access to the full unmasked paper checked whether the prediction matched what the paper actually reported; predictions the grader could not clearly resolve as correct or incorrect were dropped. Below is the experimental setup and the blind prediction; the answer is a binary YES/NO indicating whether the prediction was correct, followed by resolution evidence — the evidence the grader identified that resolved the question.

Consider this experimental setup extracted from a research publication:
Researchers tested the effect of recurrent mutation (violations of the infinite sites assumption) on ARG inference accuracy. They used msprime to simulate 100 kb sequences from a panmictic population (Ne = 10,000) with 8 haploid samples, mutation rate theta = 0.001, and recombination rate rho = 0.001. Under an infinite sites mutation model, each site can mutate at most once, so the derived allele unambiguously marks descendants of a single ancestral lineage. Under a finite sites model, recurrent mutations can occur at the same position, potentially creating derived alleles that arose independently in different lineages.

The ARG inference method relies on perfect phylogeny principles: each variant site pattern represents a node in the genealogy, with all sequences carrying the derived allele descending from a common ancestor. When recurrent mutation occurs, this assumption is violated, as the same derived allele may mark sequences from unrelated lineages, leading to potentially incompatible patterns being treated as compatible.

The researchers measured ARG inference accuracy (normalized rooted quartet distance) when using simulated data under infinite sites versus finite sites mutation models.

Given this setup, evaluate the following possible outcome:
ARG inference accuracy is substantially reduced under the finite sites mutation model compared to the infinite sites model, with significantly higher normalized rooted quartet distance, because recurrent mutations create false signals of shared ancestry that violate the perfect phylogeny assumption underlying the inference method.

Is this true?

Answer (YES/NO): NO